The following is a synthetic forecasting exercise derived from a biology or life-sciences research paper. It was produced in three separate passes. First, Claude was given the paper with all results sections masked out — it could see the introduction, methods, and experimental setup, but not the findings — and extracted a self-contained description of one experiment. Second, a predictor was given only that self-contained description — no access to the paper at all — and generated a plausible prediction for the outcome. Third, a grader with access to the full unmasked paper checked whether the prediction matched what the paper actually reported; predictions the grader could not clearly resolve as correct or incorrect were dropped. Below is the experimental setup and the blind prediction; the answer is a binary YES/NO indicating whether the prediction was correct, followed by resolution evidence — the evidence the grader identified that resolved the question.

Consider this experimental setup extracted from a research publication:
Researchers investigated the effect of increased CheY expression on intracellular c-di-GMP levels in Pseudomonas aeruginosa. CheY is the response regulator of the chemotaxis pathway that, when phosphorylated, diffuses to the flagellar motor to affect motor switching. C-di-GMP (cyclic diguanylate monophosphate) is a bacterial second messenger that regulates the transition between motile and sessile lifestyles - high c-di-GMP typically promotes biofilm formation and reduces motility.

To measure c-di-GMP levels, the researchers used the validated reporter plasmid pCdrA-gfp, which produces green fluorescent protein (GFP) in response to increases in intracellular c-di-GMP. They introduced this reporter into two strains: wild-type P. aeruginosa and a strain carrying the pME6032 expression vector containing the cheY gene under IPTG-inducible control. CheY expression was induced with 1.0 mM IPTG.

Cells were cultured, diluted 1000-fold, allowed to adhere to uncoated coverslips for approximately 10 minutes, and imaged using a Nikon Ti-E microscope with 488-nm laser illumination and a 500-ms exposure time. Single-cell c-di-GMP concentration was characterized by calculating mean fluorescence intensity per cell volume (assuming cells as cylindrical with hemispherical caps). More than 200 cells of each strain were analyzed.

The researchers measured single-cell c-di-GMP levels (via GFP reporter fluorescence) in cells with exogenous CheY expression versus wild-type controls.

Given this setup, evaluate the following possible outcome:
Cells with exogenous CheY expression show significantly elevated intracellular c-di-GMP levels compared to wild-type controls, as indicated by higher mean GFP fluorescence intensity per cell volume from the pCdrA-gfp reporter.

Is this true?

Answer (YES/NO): YES